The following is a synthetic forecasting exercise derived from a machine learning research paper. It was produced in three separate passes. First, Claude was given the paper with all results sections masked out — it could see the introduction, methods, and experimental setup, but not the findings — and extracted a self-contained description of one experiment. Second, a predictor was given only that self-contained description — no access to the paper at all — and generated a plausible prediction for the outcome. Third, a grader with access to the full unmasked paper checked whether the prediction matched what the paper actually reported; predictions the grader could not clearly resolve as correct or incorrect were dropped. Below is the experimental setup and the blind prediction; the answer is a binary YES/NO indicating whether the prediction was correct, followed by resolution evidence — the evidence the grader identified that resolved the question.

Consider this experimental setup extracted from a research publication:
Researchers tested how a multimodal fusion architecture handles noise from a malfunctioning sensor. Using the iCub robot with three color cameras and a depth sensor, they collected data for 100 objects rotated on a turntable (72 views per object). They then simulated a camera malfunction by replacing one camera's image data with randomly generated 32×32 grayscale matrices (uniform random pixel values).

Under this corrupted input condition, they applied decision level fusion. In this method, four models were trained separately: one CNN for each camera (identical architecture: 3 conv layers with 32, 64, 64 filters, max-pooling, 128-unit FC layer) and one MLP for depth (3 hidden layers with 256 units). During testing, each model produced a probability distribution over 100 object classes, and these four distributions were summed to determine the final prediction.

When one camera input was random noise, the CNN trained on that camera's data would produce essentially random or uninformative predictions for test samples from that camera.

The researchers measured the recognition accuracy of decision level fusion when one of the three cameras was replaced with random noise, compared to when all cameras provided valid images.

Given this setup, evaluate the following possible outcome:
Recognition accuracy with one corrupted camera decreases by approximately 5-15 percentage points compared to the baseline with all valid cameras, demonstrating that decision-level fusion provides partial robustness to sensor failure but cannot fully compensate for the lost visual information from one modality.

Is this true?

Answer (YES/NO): NO